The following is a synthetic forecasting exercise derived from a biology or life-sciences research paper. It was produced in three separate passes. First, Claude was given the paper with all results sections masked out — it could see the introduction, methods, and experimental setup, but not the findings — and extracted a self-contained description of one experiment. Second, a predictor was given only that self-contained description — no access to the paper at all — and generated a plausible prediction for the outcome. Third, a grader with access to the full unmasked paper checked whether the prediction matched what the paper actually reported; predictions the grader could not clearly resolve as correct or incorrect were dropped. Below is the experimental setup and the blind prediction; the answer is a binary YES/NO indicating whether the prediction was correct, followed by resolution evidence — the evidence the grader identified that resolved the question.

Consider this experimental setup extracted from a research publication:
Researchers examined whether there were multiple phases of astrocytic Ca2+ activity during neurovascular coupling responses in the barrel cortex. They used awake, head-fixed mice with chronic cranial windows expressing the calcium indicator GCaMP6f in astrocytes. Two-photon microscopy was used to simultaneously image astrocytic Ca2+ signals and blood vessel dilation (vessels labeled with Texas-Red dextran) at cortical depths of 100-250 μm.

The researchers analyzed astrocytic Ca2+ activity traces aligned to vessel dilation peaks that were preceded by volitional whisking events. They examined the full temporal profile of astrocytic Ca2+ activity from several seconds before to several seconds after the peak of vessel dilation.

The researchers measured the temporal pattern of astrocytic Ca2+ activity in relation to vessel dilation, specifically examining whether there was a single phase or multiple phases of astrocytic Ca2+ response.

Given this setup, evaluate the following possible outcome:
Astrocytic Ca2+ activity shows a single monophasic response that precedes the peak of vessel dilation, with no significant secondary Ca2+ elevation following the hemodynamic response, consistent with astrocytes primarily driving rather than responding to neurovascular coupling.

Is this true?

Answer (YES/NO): NO